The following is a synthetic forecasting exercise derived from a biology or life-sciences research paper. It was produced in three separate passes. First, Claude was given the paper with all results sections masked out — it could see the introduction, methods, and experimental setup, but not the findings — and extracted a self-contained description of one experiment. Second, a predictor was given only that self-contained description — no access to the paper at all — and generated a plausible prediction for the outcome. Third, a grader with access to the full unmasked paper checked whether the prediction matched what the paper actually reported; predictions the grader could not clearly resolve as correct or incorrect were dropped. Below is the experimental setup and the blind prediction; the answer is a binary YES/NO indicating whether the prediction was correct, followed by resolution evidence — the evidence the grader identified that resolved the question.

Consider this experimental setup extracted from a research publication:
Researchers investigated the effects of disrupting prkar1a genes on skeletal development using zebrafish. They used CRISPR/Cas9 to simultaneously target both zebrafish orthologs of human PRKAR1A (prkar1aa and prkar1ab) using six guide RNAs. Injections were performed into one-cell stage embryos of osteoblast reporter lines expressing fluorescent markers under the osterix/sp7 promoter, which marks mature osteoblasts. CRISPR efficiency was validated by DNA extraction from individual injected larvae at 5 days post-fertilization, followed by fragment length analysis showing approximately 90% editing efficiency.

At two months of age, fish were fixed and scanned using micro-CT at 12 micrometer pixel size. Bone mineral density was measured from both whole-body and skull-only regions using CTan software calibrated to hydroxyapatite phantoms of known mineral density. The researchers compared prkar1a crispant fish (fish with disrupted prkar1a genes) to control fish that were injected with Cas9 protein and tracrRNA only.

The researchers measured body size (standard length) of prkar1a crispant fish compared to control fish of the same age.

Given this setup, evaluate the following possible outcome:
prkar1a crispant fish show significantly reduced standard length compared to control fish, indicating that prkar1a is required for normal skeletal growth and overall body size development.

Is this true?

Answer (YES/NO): YES